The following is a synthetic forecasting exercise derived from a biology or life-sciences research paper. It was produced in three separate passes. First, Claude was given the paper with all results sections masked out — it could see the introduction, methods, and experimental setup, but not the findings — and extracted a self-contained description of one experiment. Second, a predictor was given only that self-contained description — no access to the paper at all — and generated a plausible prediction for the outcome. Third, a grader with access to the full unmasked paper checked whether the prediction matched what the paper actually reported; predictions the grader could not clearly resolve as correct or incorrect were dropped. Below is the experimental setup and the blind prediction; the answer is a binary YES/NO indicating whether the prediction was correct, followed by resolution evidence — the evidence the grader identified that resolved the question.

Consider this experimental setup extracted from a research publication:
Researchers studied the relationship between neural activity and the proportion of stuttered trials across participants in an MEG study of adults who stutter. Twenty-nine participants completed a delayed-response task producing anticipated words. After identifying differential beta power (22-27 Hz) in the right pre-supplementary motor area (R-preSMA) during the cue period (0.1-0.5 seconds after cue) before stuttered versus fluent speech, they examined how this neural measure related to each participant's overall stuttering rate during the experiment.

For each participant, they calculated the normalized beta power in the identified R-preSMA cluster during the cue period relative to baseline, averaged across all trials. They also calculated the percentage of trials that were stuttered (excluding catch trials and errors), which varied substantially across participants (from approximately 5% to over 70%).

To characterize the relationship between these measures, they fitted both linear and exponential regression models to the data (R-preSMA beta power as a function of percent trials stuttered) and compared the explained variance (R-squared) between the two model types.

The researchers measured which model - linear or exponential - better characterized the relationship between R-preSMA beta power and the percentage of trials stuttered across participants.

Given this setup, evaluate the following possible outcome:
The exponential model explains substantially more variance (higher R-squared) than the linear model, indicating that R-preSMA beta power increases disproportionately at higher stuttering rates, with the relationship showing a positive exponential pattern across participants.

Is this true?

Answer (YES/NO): NO